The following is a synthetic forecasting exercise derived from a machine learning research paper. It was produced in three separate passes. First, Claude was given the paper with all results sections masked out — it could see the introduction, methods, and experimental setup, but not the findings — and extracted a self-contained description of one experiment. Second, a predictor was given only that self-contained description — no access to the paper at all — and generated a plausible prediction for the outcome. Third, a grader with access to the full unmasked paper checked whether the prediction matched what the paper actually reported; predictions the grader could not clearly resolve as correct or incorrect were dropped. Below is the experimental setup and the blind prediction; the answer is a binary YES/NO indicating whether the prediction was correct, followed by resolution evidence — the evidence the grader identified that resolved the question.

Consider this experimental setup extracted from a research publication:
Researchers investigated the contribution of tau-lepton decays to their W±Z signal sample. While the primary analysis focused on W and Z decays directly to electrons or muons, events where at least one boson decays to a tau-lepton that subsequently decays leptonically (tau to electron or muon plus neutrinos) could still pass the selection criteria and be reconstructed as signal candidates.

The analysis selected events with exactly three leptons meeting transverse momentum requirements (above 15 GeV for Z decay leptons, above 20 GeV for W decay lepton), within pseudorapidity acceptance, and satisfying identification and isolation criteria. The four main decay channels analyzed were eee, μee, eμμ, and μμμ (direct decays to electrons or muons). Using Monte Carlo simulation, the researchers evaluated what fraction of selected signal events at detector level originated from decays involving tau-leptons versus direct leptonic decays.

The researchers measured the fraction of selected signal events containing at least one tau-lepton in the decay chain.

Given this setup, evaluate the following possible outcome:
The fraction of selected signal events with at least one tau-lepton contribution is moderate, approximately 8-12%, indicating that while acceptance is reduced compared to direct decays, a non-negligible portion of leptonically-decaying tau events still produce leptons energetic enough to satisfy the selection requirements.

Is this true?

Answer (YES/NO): NO